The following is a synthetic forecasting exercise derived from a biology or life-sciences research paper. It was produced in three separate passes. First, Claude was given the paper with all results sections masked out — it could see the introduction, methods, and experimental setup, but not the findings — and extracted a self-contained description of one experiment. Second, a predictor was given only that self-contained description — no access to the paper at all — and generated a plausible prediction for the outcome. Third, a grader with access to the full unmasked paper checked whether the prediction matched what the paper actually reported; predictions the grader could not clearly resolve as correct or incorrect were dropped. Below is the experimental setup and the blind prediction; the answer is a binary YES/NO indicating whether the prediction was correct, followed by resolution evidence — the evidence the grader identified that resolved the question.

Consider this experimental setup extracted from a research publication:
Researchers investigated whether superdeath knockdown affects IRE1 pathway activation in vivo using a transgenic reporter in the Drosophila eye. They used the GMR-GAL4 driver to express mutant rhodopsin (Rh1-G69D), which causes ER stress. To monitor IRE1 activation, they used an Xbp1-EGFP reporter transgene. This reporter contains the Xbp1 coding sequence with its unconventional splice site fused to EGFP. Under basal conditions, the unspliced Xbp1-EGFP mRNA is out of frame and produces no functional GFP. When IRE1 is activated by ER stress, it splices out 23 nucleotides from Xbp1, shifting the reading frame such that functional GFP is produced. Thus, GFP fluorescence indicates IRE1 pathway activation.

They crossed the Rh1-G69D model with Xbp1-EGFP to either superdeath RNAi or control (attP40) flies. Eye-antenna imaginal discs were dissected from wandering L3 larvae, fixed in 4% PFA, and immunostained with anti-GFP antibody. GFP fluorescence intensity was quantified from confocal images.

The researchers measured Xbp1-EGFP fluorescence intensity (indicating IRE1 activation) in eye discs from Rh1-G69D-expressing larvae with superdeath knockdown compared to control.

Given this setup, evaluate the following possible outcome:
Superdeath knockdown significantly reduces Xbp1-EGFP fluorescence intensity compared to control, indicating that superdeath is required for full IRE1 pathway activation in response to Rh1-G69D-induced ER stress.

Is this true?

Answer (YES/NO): NO